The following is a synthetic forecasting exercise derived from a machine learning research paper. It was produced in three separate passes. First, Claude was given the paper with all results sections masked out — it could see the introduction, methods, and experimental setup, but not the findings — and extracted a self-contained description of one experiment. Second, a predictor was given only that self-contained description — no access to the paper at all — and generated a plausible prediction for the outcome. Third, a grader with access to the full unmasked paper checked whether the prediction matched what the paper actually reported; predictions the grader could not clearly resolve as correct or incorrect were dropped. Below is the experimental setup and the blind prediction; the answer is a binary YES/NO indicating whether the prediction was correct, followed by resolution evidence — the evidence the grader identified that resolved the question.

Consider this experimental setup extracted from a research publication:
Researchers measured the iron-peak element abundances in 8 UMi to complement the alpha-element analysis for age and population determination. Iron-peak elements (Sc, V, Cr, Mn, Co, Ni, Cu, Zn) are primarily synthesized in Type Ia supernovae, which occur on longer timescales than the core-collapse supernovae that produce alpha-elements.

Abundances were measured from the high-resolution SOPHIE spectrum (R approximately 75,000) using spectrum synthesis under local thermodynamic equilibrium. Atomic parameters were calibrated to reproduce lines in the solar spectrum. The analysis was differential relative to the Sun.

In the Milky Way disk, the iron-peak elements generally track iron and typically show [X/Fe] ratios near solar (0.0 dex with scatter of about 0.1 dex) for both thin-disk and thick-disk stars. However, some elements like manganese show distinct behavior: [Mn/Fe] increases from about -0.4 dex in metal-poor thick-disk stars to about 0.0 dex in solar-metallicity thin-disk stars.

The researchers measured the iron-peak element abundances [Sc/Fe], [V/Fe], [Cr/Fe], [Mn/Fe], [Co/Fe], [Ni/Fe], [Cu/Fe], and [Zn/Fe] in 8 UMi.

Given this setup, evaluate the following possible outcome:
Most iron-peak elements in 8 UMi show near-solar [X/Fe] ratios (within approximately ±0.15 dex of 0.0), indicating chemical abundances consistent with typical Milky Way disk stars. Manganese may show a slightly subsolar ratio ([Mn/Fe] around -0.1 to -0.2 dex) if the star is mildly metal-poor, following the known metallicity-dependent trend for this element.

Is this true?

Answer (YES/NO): NO